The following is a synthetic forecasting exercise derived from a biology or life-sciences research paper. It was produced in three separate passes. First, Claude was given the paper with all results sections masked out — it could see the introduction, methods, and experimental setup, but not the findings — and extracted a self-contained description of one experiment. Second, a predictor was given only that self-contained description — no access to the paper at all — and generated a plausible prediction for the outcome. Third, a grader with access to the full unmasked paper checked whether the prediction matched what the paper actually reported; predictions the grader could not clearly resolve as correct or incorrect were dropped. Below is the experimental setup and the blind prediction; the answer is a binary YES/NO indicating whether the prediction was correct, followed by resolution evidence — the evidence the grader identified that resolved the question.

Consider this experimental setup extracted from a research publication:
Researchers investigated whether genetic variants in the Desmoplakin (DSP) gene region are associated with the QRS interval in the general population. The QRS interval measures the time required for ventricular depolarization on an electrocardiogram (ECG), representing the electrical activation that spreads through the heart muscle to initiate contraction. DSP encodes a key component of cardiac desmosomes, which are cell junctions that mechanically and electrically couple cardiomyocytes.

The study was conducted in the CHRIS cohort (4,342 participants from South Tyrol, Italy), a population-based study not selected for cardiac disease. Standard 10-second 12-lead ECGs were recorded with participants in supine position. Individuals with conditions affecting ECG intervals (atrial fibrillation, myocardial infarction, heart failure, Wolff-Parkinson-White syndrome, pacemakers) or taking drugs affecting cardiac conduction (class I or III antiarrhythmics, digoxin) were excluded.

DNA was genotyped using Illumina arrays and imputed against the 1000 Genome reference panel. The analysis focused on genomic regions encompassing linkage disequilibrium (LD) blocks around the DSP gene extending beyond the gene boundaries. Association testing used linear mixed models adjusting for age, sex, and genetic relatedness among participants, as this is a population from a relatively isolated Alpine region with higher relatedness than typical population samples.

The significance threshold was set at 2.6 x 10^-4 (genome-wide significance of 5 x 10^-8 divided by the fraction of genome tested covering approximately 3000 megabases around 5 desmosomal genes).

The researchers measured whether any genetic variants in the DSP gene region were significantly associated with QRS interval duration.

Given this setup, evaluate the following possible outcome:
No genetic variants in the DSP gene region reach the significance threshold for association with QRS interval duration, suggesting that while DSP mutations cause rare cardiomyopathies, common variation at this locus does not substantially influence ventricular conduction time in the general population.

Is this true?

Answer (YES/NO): NO